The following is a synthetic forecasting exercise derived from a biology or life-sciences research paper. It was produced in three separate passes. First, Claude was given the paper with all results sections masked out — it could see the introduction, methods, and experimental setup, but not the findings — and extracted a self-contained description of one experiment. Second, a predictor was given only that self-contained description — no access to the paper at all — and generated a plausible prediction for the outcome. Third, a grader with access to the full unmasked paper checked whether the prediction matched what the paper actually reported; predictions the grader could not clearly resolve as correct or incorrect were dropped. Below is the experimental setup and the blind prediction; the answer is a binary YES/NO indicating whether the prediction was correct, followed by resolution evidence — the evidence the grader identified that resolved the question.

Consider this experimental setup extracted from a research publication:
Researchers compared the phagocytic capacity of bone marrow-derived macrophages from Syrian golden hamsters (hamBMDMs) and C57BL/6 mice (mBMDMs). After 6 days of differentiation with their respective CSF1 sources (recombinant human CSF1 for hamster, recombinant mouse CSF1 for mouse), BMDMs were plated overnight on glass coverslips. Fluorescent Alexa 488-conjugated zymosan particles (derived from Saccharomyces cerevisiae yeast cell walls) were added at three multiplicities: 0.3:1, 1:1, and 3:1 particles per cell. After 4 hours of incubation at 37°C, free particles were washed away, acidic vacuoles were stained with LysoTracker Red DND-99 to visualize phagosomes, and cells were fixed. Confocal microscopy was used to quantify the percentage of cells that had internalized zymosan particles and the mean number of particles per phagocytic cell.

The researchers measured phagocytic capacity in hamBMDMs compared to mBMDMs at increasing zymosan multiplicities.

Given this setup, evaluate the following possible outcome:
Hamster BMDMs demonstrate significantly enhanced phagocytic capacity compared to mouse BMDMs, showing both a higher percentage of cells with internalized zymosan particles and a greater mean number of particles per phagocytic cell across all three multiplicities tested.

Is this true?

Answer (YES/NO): NO